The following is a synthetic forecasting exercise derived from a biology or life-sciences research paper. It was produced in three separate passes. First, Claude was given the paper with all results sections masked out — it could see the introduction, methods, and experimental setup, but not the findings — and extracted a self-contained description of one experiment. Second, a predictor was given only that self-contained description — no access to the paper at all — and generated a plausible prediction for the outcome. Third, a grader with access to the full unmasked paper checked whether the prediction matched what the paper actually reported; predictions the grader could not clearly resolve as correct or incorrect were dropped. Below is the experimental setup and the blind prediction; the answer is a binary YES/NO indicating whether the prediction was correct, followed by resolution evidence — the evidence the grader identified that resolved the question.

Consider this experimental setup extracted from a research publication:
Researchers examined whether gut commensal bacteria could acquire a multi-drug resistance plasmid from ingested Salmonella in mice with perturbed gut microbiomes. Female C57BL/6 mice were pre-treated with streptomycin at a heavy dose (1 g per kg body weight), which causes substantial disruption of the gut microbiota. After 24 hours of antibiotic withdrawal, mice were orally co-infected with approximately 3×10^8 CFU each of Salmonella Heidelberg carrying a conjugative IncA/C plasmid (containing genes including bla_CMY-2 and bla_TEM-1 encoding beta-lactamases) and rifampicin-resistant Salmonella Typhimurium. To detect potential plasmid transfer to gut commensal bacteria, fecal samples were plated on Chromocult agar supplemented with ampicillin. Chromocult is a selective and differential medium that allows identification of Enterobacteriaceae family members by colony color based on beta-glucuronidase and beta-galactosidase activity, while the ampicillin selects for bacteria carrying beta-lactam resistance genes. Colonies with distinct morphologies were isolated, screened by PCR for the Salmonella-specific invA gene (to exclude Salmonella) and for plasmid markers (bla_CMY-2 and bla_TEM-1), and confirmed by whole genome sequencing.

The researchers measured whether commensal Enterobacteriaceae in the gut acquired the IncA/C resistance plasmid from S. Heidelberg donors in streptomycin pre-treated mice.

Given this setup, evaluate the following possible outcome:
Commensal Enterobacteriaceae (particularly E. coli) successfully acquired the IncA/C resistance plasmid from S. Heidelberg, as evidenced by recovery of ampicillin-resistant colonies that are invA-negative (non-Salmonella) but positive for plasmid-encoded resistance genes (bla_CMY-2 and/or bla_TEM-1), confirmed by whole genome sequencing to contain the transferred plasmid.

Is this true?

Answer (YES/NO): YES